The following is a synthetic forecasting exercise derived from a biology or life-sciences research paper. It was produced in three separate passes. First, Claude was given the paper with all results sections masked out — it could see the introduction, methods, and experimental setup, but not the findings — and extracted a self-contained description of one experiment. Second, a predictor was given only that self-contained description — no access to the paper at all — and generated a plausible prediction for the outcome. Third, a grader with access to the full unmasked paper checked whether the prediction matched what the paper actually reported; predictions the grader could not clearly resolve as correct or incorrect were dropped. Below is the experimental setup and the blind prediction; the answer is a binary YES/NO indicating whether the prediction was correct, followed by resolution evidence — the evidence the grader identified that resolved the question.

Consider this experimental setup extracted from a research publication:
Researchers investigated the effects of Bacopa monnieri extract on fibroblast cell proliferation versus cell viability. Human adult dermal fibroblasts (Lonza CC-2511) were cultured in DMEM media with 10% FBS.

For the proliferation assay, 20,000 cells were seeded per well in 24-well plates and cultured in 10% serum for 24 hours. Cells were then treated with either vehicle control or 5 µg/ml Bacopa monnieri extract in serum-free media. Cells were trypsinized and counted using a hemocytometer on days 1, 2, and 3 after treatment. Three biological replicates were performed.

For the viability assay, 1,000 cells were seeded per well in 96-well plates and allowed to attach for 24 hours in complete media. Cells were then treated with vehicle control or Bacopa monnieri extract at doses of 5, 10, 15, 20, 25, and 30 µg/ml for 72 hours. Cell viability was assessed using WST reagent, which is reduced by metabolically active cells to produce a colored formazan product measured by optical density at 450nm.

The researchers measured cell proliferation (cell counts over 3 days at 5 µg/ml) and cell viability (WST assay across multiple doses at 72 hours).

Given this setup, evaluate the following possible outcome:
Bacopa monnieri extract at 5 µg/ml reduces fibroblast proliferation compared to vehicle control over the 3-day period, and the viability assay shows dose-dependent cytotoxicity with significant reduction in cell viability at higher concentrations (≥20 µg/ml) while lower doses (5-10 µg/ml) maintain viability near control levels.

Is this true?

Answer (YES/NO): NO